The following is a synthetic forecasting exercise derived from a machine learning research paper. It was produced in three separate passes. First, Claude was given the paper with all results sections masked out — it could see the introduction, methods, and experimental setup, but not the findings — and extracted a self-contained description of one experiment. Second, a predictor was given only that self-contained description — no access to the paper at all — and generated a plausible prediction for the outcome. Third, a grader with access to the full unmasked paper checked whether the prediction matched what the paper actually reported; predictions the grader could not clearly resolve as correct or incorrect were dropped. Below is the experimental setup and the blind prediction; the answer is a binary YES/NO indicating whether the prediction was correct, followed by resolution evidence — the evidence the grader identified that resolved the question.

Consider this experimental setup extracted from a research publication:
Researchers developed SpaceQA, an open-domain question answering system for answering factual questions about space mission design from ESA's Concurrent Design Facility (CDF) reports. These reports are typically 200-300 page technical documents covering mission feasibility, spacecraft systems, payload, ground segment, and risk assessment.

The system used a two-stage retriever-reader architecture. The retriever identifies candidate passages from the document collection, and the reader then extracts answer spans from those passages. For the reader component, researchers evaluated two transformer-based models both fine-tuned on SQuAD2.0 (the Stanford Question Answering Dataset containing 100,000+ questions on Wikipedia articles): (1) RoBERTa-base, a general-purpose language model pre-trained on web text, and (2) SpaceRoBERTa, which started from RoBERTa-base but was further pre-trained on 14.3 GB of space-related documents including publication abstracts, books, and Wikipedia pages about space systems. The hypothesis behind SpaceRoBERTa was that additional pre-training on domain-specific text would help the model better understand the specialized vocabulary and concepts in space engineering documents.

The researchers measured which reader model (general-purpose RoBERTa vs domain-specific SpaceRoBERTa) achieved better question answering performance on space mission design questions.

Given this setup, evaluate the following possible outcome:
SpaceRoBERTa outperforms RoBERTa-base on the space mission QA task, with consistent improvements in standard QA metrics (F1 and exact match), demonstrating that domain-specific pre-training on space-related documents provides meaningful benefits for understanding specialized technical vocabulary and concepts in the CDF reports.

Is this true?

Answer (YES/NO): NO